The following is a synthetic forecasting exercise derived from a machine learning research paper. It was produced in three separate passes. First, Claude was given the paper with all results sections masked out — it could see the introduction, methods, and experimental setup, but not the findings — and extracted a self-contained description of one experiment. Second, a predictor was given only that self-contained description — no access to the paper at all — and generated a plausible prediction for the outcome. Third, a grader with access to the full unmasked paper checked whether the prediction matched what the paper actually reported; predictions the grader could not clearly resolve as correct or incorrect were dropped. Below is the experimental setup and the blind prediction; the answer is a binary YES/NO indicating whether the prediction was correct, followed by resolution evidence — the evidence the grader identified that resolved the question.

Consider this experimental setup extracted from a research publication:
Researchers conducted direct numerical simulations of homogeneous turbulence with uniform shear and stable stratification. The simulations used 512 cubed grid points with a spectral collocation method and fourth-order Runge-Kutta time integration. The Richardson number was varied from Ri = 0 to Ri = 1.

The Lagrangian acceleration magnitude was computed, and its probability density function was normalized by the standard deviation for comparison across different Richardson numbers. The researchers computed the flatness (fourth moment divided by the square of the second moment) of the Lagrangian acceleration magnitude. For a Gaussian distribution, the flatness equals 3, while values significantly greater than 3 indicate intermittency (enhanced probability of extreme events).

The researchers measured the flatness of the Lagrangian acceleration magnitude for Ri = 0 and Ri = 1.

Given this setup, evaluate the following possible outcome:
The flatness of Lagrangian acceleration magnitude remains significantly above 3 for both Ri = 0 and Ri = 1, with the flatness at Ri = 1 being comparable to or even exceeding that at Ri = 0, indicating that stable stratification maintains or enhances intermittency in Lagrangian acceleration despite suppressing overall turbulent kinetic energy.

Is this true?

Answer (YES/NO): NO